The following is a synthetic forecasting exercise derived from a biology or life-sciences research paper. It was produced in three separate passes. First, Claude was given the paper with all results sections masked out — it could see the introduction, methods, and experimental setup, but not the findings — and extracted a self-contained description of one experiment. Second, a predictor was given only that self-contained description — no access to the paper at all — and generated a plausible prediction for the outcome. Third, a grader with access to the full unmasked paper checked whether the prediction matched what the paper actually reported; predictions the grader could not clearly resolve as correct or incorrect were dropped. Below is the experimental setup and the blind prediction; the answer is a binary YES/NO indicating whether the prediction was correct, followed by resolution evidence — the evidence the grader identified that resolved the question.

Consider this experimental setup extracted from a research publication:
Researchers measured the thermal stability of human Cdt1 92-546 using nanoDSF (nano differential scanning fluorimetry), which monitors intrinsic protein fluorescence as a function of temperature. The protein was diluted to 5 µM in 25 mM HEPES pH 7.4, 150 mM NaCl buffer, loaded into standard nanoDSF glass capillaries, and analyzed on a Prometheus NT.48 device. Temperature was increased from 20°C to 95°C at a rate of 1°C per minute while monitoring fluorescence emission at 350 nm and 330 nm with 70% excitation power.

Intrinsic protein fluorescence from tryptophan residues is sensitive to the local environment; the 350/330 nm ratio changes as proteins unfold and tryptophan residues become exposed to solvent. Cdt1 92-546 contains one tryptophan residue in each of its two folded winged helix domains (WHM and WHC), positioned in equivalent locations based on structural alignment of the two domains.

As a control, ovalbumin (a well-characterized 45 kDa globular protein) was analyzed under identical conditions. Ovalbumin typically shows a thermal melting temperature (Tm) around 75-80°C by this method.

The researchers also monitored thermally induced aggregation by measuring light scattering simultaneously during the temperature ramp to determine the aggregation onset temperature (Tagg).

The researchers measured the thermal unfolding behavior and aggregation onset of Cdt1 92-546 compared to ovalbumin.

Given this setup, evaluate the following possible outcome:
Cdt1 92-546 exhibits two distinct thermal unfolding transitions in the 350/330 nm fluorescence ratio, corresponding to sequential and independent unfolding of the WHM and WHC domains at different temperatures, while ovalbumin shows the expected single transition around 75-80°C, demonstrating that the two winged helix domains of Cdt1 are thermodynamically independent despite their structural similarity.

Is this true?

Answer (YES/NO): NO